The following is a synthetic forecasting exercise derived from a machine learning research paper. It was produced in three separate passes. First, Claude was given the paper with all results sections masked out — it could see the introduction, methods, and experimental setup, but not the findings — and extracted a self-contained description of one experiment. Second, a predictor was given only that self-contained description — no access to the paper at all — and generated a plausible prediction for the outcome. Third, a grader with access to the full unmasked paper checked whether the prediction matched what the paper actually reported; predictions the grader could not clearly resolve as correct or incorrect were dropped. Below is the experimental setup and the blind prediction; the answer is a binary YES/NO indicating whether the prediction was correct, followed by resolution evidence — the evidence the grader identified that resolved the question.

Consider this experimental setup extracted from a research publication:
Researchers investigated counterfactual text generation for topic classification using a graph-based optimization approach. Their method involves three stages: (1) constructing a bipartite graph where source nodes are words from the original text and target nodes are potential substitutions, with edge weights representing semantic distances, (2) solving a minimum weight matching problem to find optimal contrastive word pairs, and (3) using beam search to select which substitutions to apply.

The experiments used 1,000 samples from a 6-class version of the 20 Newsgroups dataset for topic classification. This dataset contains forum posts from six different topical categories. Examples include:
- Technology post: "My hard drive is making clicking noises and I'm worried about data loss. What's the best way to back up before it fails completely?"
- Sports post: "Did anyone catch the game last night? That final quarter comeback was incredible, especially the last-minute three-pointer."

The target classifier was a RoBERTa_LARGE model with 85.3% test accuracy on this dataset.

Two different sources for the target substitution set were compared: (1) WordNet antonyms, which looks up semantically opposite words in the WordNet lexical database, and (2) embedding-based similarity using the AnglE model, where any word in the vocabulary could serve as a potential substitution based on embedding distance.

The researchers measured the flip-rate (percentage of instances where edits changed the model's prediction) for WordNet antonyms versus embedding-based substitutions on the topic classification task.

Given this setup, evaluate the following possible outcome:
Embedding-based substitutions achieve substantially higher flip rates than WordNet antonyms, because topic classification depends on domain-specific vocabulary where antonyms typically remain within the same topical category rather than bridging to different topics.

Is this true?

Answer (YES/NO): NO